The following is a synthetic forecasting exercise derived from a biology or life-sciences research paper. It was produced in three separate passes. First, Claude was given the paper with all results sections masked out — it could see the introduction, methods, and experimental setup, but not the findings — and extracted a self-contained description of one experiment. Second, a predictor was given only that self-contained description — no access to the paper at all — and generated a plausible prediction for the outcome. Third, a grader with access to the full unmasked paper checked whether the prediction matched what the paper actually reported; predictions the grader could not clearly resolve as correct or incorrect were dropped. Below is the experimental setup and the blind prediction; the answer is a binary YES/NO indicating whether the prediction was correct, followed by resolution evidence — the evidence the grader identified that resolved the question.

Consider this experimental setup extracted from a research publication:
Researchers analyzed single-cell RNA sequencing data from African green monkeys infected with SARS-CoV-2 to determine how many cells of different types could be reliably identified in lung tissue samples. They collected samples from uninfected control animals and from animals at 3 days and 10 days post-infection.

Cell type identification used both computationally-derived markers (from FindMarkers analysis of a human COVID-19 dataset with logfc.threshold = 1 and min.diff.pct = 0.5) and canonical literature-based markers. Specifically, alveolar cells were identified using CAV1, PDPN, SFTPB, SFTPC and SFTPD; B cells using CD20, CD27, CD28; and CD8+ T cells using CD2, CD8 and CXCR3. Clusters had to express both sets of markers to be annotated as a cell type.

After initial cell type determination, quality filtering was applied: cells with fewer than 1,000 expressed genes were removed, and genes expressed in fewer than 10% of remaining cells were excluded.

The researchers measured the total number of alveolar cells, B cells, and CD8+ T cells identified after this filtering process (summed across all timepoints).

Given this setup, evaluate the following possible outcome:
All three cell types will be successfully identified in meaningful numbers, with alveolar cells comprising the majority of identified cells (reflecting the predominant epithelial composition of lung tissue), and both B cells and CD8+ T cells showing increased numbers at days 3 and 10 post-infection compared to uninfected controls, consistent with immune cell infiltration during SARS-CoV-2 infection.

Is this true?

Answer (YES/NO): NO